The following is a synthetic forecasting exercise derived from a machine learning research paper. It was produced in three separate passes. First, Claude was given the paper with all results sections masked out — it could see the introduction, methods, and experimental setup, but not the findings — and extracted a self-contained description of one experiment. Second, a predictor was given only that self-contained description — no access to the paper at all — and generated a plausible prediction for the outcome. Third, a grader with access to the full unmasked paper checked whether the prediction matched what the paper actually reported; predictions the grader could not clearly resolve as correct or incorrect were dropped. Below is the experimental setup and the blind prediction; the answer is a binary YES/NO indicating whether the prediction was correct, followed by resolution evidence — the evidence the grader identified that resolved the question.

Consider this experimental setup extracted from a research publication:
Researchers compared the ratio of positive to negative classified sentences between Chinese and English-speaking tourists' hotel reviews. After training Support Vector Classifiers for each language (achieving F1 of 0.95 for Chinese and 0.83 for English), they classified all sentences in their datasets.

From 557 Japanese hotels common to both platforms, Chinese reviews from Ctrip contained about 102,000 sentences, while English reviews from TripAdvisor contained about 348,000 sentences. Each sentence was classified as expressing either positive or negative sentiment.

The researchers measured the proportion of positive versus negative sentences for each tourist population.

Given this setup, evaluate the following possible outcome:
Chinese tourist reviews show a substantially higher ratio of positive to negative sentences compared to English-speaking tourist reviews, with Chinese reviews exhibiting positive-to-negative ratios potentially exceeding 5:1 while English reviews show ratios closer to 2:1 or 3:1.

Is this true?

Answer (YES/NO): NO